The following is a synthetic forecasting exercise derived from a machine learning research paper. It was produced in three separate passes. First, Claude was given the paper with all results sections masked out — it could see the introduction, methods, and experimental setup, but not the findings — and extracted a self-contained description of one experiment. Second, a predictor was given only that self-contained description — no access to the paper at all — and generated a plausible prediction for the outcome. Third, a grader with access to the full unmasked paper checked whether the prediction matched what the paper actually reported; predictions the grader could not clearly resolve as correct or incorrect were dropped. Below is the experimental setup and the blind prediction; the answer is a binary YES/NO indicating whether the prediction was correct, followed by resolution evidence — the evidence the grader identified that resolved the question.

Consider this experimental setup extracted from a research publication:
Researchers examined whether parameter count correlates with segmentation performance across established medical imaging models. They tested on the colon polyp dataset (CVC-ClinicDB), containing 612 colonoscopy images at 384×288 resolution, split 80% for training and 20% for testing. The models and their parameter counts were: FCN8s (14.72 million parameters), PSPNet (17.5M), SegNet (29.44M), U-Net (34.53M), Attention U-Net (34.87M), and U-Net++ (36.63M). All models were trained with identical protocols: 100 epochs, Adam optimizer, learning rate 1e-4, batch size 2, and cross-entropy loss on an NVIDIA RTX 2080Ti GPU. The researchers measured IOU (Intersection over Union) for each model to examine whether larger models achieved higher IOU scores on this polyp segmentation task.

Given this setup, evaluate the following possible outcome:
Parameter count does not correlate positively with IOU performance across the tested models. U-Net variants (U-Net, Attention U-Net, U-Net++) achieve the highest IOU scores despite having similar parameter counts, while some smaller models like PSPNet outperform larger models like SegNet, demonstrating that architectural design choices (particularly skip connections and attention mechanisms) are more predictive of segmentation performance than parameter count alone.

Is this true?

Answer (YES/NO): YES